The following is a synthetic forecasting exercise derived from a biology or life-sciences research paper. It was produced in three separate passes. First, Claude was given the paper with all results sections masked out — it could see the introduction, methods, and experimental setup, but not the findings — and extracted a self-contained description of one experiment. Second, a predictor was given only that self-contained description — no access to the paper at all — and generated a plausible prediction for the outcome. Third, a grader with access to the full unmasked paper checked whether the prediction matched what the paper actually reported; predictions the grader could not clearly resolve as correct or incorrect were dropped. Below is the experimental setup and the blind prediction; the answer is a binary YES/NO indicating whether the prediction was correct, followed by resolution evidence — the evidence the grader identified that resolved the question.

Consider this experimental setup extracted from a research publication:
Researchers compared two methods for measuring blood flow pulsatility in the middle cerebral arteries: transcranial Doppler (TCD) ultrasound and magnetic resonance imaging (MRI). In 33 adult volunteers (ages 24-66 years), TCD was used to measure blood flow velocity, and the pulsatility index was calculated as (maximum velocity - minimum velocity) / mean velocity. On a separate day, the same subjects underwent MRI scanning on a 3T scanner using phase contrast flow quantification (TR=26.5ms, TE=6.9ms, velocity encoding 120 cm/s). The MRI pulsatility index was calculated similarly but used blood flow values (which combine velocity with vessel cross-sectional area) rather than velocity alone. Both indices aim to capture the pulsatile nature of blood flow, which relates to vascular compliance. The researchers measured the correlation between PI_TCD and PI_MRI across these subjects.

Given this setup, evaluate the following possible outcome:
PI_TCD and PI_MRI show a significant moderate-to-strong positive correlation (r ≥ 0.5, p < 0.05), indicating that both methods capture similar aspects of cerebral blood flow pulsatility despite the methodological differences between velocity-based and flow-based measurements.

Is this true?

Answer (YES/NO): NO